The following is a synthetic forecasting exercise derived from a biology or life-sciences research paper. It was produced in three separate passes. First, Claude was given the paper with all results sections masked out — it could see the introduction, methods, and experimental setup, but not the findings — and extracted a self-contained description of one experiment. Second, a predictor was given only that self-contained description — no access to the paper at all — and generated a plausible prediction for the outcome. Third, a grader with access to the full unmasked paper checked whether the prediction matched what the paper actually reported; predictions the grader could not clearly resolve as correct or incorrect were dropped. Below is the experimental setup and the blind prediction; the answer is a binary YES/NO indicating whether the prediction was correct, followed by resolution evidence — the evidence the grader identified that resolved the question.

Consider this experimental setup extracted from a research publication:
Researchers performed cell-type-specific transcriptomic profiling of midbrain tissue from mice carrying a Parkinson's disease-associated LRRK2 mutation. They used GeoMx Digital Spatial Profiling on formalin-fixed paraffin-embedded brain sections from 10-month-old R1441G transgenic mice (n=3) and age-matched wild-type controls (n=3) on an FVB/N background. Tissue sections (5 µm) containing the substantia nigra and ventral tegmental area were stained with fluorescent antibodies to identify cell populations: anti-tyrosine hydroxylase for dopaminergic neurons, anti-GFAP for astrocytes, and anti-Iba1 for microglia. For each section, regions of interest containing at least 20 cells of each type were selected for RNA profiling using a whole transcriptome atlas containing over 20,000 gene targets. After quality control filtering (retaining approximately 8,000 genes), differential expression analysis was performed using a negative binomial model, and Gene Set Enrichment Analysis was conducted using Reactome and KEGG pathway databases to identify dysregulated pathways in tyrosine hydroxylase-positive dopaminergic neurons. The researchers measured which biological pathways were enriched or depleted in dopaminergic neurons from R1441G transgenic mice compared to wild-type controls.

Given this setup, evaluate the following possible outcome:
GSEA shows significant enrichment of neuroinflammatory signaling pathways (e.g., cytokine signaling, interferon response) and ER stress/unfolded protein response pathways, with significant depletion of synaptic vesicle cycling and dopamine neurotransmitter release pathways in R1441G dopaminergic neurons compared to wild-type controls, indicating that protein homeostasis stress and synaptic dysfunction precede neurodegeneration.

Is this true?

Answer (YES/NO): NO